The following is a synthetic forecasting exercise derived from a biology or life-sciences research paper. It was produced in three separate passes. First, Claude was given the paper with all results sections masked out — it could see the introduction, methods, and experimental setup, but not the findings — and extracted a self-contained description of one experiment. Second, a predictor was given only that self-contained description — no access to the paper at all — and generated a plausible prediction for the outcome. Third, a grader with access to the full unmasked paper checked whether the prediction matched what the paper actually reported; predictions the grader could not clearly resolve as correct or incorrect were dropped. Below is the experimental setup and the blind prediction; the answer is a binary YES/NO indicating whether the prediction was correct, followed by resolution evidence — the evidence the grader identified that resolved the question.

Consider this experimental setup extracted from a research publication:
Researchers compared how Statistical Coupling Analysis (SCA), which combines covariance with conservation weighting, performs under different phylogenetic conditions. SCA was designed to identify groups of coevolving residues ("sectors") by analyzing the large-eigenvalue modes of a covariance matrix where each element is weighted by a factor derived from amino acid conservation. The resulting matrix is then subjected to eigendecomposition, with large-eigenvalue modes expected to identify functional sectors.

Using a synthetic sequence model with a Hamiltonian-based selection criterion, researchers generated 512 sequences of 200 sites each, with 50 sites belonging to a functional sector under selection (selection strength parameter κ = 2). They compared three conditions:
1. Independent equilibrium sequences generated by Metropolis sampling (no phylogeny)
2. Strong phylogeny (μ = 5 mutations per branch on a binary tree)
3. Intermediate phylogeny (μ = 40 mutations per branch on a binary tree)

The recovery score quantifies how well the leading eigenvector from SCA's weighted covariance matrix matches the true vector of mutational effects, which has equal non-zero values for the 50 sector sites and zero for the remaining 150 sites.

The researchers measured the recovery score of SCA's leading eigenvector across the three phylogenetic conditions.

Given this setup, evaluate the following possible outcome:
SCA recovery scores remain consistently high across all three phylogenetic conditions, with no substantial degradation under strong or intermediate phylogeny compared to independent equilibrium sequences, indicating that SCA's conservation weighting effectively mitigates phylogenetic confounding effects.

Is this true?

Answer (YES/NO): NO